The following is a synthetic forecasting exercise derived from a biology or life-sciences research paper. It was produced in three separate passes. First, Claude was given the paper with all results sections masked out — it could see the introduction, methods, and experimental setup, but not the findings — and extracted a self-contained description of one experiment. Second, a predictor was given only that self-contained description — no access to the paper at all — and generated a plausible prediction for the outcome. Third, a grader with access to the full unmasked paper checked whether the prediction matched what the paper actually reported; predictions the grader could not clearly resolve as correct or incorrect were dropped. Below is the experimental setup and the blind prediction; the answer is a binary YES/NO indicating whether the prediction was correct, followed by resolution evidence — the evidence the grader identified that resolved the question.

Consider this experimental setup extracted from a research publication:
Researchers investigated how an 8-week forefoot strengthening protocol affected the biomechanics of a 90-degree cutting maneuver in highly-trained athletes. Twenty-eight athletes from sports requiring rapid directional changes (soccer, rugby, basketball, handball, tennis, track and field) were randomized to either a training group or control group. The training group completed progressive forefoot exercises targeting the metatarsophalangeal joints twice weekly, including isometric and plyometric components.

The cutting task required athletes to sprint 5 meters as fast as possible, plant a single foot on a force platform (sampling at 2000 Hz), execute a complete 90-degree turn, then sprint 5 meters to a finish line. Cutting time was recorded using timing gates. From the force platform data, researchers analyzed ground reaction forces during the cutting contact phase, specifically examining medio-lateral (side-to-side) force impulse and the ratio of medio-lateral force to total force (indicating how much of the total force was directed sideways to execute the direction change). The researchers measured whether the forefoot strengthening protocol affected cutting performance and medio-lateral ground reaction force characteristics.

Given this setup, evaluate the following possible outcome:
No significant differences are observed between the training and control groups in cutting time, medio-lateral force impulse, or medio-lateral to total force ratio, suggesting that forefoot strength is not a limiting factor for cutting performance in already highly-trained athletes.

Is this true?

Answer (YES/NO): NO